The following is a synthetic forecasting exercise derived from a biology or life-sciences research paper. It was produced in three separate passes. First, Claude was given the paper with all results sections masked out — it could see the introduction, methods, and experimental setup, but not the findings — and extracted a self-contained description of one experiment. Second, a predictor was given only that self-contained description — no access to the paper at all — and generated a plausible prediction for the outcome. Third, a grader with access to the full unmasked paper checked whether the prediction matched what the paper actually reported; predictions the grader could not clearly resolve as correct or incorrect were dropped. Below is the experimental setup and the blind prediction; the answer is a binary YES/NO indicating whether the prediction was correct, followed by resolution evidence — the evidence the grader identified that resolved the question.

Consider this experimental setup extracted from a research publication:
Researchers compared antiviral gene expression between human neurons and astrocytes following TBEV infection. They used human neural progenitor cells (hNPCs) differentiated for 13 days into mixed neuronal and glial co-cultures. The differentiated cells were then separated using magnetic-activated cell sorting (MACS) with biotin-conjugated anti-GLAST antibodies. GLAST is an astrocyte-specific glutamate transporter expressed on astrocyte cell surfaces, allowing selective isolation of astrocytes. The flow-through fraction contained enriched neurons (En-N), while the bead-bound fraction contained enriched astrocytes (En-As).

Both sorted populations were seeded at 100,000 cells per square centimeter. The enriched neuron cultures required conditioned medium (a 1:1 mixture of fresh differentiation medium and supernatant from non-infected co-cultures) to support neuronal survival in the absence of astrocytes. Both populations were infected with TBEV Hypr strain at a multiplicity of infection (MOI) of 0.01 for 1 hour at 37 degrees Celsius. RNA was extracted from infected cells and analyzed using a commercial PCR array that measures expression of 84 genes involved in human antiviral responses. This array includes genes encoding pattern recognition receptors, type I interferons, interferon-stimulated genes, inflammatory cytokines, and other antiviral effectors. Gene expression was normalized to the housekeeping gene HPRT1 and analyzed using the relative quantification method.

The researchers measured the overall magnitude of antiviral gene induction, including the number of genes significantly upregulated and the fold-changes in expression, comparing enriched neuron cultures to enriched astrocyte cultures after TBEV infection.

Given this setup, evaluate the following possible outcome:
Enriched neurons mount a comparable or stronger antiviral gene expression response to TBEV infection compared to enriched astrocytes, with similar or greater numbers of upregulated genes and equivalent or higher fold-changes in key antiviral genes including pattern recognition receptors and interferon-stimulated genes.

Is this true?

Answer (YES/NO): NO